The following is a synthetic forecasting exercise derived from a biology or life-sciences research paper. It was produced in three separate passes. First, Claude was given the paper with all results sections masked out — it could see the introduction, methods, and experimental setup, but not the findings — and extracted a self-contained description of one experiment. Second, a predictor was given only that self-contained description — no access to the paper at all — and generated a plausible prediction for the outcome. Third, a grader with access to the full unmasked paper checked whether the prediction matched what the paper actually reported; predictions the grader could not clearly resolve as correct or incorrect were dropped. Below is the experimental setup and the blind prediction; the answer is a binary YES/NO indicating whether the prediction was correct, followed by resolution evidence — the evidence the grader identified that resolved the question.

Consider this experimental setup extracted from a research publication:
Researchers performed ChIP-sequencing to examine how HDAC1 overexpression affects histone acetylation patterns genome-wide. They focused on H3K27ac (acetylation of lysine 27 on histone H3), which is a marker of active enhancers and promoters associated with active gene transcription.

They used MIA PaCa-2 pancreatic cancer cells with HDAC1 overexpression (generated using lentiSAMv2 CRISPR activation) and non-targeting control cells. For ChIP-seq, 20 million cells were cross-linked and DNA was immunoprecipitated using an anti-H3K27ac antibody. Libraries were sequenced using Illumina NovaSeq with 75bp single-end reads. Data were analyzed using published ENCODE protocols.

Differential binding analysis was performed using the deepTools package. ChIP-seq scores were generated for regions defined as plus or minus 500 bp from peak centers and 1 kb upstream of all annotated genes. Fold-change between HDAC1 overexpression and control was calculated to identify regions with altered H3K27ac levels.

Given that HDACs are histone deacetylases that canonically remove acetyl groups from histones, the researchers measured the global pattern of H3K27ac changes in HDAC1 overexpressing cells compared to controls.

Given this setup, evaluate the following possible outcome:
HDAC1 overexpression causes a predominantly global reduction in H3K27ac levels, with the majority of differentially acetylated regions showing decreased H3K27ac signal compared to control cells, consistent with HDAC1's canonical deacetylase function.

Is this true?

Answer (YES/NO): NO